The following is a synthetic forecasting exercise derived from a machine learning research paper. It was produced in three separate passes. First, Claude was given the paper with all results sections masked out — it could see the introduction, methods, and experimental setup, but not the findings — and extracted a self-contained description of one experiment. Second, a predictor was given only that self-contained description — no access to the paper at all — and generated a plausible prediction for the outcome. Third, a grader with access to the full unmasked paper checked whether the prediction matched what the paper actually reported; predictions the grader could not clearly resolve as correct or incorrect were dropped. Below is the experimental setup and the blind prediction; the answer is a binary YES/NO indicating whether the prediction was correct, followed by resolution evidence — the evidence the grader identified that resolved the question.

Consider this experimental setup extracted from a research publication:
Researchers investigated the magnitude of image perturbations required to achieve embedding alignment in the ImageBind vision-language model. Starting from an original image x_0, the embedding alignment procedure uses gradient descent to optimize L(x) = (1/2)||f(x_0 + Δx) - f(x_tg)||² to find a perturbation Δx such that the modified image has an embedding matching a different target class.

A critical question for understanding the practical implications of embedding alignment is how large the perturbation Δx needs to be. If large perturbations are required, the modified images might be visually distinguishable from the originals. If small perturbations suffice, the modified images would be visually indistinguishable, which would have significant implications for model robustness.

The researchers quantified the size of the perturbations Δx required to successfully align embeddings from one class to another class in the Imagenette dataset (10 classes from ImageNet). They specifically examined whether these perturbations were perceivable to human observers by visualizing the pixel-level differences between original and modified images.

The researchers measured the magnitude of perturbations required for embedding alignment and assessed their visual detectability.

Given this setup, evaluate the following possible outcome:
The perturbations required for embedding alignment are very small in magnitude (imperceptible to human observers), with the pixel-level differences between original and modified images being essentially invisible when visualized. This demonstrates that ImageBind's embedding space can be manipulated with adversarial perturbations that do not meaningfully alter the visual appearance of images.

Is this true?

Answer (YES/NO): YES